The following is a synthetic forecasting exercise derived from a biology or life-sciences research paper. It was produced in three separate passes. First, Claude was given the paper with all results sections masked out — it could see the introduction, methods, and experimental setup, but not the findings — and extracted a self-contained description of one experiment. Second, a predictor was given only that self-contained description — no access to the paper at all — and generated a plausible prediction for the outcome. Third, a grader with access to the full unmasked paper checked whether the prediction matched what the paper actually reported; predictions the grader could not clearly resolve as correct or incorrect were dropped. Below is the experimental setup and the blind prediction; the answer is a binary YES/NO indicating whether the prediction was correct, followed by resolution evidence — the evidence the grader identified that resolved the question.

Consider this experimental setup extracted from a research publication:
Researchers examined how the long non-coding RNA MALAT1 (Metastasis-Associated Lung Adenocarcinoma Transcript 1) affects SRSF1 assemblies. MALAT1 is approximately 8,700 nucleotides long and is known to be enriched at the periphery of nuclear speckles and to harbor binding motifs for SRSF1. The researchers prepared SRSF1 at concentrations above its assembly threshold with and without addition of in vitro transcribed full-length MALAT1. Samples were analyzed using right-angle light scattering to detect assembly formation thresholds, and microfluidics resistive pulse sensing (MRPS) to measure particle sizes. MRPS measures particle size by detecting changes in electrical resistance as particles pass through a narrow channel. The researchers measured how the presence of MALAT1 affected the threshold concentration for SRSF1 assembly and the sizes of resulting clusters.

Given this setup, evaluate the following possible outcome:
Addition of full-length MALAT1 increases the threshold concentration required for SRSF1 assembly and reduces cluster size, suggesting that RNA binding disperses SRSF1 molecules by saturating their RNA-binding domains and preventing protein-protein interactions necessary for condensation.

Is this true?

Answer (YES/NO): NO